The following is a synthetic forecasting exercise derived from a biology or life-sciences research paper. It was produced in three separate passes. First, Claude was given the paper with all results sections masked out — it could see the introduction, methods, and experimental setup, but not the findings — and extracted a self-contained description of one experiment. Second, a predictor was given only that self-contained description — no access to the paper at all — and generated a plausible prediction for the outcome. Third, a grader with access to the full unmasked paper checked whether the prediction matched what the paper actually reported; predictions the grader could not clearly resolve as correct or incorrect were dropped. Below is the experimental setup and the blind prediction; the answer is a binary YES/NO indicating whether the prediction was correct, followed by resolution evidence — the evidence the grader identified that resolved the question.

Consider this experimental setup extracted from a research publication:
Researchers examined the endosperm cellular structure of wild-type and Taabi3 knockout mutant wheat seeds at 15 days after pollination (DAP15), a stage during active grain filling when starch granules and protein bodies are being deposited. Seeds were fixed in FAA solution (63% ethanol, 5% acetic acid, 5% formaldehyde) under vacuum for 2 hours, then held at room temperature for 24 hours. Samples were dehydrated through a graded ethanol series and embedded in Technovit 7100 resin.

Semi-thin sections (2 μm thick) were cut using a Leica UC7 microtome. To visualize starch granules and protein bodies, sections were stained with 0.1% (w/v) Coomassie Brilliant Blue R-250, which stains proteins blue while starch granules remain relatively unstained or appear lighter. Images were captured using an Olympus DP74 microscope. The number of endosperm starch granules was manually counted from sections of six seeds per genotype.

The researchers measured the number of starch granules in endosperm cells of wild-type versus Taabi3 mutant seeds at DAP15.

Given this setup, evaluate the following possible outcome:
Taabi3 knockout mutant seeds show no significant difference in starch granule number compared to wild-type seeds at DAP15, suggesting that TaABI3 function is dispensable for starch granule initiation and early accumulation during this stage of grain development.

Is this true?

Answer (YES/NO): NO